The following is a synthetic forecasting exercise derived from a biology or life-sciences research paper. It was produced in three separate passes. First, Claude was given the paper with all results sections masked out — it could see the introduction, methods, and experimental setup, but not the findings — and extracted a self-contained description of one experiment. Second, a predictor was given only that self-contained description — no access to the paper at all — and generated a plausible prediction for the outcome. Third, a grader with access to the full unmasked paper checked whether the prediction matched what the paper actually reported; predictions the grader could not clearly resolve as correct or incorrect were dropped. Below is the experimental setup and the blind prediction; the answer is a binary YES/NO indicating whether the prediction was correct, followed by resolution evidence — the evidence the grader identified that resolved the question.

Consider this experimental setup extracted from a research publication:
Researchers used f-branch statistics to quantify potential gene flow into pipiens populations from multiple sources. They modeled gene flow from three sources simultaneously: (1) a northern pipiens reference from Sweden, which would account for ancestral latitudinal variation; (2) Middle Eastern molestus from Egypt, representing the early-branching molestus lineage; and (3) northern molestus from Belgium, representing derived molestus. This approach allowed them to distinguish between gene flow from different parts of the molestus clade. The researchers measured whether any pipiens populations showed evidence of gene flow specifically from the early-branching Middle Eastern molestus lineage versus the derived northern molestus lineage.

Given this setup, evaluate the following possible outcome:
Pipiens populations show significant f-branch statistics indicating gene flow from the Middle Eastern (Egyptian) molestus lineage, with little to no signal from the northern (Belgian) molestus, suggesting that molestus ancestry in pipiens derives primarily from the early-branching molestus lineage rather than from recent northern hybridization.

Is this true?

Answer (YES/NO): NO